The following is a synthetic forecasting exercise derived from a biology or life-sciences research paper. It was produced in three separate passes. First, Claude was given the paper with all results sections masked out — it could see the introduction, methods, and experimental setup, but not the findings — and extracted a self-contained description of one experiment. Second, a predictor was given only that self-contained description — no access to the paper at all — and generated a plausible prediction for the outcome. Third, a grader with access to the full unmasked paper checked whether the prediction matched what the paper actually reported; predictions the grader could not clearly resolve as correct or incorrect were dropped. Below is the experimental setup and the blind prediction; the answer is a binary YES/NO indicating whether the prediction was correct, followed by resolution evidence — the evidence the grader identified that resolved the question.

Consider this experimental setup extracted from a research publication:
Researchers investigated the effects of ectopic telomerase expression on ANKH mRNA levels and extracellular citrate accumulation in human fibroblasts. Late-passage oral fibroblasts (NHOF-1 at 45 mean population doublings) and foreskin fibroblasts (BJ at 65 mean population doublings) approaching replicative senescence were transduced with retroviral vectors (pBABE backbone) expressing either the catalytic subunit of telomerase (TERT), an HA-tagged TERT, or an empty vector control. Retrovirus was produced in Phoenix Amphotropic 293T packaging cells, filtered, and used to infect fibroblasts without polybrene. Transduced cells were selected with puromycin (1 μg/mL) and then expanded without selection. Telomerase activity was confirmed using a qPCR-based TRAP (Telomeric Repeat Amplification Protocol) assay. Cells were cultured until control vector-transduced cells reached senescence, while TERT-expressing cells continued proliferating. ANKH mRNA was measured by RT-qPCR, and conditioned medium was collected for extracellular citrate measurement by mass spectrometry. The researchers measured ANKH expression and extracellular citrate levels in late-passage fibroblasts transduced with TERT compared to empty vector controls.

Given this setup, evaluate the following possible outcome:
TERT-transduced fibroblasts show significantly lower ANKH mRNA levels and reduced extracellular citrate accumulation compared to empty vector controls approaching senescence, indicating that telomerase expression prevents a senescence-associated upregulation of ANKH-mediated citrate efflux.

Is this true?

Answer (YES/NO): YES